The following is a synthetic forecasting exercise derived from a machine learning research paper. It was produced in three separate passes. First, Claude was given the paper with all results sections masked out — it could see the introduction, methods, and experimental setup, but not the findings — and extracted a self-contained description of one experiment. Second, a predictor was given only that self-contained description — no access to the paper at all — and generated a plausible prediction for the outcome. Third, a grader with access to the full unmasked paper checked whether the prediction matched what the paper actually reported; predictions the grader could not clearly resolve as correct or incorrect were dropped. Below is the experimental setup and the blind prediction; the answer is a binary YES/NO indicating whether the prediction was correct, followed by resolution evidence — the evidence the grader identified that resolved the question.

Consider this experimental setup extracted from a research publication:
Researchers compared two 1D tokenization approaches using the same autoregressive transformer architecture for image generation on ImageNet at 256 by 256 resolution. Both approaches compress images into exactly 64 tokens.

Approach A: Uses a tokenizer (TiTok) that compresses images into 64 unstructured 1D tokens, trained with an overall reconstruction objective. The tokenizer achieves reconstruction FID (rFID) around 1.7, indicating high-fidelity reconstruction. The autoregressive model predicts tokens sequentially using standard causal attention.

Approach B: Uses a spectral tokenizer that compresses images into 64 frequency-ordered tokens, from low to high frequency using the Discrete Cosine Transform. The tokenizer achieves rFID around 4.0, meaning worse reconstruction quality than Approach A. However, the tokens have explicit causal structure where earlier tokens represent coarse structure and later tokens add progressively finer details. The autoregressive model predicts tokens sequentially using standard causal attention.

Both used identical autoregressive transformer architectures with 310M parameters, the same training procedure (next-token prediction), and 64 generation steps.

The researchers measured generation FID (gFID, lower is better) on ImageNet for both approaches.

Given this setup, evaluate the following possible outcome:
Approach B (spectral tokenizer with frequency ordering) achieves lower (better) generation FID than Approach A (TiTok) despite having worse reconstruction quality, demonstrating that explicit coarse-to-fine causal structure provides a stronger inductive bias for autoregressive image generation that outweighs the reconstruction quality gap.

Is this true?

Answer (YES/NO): YES